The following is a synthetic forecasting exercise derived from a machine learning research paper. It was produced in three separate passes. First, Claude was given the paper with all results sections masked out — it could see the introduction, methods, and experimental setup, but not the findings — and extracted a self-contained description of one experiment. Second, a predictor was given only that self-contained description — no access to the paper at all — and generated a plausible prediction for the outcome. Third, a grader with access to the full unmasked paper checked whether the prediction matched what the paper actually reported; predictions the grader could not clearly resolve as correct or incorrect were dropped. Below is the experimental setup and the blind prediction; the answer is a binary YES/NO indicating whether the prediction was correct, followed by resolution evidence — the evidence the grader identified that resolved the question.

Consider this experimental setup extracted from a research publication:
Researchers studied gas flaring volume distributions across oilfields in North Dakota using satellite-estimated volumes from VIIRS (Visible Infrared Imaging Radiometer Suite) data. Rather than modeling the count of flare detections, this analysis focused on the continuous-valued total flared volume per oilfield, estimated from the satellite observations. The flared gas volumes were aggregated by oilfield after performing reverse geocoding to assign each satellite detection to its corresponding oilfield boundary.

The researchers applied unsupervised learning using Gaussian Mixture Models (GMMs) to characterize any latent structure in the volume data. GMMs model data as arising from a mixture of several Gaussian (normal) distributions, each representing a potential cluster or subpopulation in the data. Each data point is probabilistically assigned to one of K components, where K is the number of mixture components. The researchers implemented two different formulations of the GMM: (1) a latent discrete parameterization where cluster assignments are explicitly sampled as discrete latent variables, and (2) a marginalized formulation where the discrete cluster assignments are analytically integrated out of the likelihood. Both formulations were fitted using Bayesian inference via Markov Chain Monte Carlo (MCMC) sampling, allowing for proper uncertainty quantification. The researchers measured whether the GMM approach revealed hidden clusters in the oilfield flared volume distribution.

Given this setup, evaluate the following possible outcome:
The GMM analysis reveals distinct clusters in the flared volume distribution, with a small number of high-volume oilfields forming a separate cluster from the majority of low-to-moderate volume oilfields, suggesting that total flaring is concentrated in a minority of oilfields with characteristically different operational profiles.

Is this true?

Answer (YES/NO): YES